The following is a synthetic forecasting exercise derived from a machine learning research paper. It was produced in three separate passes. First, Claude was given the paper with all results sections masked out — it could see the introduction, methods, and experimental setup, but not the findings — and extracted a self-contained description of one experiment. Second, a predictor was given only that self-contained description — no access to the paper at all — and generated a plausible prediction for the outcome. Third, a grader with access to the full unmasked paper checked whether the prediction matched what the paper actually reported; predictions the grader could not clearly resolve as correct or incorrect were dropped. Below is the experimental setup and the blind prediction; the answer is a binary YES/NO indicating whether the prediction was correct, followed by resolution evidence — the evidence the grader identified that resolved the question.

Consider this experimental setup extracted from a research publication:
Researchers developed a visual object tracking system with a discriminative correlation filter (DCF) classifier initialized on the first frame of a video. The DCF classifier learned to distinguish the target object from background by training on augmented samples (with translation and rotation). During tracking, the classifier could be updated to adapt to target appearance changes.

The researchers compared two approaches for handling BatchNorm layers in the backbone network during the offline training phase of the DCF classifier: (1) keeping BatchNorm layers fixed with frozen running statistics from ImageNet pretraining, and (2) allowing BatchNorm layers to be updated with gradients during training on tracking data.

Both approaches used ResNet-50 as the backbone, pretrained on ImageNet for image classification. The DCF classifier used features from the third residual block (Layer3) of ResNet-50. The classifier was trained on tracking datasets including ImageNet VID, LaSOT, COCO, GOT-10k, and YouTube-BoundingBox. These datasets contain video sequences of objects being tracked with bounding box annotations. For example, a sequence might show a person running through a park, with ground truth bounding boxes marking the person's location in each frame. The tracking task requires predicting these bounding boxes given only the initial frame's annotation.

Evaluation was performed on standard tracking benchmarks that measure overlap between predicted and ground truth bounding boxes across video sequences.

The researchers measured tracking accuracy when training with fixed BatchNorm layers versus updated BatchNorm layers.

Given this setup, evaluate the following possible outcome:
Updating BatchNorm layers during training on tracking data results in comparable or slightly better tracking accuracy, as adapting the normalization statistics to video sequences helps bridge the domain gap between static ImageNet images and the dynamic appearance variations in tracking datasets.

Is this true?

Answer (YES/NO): NO